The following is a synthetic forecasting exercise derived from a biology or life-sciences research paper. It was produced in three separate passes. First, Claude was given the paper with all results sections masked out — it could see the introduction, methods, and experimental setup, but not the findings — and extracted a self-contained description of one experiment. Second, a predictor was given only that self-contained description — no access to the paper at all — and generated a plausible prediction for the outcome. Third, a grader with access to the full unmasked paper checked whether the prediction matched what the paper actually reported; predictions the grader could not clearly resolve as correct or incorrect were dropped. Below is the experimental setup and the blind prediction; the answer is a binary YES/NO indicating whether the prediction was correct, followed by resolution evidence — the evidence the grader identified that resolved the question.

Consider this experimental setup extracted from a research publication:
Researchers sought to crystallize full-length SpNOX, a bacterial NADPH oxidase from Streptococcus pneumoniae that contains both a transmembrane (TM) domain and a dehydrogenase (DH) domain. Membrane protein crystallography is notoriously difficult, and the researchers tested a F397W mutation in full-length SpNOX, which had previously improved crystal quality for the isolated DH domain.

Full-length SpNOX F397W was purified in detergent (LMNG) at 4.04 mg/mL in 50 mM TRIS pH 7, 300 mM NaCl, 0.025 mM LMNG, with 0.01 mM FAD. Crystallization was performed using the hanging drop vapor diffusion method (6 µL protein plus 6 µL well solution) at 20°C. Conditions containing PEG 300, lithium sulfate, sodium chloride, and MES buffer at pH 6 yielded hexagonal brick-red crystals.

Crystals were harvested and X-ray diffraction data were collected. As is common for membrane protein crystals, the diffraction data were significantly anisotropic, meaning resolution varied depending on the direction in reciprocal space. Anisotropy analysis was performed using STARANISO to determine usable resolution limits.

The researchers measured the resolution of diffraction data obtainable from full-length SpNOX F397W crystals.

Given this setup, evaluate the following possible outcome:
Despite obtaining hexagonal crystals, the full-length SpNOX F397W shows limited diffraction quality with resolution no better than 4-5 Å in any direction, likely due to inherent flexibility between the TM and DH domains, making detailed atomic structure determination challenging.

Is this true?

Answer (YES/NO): NO